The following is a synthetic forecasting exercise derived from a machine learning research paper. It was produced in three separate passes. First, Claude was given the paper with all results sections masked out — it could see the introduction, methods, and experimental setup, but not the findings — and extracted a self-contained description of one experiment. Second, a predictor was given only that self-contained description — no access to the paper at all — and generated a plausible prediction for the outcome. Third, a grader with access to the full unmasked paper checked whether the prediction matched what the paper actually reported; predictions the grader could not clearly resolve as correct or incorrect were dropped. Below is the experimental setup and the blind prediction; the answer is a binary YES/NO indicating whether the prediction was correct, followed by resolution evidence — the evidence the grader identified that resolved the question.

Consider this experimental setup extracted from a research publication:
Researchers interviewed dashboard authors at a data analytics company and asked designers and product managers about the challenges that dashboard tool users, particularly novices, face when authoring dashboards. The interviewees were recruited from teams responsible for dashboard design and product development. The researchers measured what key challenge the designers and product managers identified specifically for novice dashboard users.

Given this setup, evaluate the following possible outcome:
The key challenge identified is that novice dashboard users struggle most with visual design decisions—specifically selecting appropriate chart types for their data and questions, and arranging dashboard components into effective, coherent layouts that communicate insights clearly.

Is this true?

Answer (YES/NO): NO